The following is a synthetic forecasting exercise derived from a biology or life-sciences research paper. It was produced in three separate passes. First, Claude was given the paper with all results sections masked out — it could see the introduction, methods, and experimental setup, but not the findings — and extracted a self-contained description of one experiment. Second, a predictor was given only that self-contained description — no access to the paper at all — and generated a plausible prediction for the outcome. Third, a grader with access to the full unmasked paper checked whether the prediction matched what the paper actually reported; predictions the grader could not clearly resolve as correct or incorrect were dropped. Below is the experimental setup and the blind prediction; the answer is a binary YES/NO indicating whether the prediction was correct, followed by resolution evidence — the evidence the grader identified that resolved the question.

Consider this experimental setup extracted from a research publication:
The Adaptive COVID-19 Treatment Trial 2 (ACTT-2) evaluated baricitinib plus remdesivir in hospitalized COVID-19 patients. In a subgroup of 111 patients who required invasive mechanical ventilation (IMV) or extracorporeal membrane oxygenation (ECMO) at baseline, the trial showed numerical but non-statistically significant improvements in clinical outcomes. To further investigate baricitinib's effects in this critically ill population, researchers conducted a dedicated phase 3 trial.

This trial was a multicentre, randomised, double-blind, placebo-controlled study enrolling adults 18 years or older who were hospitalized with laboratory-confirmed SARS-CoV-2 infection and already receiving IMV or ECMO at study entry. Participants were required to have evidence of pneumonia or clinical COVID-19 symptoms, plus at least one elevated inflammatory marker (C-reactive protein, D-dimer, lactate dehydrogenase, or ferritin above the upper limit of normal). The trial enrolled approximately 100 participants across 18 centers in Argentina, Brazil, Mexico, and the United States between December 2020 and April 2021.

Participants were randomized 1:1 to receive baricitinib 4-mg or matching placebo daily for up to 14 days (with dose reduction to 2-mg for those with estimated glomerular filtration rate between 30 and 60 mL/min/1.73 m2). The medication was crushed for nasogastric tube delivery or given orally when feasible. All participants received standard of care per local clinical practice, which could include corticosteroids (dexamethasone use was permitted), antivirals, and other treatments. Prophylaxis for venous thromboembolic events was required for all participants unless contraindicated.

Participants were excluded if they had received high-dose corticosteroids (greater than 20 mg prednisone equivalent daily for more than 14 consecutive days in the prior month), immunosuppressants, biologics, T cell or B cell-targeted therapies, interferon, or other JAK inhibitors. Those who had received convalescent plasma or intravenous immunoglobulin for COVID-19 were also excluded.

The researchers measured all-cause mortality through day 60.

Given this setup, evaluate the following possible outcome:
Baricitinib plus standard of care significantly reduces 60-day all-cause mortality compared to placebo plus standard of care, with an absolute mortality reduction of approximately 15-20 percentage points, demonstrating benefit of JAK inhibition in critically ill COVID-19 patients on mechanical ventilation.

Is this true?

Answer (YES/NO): YES